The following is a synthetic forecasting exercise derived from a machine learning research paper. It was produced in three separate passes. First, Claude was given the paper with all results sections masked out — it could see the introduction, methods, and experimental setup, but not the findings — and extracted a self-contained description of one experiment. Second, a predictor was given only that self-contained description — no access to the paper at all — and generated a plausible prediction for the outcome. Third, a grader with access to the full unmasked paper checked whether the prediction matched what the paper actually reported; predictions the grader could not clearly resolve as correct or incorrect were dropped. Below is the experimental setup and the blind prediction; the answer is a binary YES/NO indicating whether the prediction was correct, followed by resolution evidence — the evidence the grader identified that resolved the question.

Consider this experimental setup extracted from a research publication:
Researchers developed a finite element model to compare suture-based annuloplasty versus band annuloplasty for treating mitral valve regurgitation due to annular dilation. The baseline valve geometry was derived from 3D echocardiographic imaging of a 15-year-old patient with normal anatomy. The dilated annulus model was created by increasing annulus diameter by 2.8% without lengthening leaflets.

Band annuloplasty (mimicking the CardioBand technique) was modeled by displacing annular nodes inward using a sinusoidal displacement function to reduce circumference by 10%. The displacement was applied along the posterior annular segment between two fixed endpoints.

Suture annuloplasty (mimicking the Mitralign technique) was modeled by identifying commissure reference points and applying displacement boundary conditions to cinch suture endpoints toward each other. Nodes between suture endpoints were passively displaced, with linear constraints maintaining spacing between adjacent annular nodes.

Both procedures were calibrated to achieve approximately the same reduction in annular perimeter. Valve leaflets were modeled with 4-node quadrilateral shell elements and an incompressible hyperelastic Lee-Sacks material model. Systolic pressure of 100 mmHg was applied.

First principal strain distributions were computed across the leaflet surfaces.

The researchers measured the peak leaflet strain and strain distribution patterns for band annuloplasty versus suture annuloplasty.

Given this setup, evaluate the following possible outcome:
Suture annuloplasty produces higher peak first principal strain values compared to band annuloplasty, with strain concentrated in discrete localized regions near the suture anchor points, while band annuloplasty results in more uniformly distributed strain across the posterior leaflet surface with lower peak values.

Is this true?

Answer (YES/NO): NO